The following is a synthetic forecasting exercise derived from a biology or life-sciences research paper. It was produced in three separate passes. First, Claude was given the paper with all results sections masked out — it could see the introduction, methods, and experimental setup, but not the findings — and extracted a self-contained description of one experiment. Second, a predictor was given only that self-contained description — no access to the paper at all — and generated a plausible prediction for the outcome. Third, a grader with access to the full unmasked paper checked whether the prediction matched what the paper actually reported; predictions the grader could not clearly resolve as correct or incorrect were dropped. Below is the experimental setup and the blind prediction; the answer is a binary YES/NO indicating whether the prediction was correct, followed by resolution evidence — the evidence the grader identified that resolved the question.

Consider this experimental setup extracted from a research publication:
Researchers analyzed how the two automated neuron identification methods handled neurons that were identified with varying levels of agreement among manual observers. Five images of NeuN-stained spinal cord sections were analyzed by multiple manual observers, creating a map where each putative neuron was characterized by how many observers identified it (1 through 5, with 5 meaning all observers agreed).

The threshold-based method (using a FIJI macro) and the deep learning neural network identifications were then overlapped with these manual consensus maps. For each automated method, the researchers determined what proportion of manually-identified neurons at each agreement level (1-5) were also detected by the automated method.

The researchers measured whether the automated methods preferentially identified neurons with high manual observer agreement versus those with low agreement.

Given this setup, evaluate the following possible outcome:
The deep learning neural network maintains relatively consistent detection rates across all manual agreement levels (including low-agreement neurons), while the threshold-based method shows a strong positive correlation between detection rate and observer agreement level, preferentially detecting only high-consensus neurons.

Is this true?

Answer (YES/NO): NO